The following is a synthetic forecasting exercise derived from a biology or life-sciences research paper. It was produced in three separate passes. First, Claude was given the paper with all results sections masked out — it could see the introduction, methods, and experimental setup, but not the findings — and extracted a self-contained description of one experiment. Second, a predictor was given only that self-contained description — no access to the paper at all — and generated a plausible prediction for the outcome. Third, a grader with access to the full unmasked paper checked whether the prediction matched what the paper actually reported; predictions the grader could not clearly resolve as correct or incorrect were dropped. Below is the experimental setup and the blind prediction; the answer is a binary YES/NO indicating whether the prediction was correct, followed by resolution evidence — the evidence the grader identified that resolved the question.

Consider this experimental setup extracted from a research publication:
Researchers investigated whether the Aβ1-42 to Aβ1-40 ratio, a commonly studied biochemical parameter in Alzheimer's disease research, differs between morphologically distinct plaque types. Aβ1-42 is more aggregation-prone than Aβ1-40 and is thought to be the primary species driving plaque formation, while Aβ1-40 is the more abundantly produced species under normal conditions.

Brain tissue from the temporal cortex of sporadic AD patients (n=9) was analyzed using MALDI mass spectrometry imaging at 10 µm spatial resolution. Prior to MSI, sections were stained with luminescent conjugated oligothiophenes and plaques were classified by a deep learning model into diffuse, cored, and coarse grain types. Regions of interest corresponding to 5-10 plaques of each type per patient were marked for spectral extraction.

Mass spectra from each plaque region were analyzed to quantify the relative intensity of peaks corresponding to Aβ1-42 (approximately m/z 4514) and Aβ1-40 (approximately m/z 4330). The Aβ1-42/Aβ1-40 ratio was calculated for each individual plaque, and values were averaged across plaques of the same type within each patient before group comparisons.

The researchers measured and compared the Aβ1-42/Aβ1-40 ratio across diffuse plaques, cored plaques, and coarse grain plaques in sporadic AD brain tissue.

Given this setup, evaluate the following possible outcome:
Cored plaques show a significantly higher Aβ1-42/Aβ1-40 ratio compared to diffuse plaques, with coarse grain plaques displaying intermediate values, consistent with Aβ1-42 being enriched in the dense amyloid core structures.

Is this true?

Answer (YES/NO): NO